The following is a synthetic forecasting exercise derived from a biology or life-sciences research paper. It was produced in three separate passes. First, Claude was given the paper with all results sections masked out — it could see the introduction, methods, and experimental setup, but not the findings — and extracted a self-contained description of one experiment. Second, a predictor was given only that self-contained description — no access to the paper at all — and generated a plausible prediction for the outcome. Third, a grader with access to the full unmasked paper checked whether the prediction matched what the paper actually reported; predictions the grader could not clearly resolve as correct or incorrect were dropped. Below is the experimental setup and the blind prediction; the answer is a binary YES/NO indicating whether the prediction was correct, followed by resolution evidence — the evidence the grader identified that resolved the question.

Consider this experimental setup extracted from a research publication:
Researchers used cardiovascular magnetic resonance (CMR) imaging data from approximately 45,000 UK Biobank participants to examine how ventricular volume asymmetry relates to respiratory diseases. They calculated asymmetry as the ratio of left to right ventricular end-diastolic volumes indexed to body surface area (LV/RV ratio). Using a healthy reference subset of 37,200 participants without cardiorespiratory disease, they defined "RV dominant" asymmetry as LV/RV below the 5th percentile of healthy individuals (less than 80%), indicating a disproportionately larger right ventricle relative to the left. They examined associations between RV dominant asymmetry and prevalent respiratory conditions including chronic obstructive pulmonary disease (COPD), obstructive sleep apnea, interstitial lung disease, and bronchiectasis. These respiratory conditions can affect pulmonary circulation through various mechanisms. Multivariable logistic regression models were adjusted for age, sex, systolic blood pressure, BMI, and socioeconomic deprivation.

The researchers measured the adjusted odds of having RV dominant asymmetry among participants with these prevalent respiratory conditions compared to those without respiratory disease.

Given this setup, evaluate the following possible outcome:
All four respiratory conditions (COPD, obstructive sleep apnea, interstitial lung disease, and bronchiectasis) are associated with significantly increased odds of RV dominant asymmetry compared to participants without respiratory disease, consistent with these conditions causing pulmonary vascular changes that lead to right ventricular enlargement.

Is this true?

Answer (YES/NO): NO